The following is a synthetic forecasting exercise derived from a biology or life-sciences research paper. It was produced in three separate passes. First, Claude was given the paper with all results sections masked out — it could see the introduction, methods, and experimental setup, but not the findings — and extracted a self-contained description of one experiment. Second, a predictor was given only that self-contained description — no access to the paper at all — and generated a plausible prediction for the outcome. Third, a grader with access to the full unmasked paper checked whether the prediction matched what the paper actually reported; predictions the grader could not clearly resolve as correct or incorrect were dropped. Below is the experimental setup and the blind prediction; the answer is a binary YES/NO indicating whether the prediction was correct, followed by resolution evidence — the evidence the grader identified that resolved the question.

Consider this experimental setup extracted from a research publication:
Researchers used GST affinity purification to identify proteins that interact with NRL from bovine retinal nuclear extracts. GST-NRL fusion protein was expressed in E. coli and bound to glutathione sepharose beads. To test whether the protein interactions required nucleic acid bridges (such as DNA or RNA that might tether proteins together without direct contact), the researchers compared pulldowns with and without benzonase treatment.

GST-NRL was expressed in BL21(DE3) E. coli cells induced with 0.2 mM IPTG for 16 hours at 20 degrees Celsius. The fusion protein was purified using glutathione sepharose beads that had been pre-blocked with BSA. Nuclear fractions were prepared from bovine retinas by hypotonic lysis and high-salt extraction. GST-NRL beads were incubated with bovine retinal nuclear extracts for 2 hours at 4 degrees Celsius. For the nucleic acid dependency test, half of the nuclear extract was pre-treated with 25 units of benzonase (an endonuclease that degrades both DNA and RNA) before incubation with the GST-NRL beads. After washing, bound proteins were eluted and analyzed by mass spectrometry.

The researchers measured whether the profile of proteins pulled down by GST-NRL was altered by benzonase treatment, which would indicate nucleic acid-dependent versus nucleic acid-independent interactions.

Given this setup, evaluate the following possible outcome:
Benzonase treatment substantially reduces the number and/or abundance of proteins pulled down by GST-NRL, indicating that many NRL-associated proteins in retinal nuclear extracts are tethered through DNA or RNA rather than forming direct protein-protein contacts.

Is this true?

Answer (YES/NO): NO